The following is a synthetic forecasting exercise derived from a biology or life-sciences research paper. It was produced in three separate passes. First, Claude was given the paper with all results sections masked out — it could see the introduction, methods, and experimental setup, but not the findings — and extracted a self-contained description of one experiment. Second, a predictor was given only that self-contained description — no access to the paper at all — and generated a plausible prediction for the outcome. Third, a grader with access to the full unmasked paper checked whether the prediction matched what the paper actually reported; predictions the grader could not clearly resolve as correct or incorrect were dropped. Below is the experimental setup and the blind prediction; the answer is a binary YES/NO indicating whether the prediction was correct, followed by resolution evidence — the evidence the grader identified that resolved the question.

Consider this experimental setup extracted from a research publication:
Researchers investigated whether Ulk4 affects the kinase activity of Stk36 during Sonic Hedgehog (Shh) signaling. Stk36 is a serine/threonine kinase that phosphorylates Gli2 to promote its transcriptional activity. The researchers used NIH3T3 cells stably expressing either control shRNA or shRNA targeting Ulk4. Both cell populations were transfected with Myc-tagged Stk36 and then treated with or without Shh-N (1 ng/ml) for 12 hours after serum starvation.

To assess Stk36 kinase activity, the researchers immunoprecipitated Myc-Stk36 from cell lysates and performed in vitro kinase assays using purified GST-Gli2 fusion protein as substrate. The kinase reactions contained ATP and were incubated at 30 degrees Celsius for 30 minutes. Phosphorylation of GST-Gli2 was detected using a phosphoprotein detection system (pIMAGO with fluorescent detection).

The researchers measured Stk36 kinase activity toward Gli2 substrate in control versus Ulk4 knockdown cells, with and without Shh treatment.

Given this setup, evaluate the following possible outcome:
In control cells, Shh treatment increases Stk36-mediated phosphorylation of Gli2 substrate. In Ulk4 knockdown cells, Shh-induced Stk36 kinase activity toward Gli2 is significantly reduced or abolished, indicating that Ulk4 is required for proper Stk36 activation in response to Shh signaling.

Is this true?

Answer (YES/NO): NO